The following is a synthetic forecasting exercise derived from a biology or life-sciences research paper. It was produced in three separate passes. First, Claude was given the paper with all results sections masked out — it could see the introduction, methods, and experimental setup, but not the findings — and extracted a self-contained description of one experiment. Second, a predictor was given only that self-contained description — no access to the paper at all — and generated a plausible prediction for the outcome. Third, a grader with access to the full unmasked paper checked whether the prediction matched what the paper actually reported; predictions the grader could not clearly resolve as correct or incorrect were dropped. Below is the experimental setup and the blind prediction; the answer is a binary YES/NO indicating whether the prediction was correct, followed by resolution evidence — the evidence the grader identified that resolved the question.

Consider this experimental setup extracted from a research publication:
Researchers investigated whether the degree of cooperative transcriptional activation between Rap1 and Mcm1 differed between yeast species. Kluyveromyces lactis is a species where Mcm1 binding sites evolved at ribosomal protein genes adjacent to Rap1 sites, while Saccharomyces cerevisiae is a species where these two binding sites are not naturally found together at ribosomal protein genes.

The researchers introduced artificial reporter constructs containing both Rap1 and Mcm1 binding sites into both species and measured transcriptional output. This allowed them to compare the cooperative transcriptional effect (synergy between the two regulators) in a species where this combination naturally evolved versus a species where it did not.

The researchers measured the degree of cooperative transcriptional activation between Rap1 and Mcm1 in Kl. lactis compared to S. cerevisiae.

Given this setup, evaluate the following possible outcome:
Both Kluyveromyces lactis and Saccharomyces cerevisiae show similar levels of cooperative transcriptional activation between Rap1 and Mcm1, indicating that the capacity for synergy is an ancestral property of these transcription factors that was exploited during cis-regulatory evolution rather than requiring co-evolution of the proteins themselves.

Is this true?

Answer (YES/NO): YES